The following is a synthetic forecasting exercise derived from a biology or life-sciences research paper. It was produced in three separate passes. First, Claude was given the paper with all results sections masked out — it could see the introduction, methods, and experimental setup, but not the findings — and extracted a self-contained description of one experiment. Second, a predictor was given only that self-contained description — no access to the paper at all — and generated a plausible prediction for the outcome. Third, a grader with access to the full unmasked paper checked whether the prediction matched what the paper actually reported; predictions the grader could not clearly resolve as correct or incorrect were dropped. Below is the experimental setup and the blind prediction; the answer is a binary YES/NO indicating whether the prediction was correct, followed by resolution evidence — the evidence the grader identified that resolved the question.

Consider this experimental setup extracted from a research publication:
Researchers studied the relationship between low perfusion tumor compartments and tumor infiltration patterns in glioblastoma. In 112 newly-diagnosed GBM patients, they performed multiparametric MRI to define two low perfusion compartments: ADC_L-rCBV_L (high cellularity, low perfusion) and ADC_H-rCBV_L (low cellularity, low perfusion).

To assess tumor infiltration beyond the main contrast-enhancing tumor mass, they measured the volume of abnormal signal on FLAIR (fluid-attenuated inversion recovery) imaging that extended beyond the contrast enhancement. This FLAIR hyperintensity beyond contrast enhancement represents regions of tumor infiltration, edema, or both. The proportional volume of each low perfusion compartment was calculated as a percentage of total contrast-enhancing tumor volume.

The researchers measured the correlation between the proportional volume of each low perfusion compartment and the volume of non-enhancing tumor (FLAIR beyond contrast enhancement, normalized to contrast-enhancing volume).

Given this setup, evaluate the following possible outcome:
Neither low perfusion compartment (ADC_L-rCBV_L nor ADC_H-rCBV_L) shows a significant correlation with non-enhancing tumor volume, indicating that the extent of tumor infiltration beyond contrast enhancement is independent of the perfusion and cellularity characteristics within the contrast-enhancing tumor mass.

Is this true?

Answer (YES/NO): NO